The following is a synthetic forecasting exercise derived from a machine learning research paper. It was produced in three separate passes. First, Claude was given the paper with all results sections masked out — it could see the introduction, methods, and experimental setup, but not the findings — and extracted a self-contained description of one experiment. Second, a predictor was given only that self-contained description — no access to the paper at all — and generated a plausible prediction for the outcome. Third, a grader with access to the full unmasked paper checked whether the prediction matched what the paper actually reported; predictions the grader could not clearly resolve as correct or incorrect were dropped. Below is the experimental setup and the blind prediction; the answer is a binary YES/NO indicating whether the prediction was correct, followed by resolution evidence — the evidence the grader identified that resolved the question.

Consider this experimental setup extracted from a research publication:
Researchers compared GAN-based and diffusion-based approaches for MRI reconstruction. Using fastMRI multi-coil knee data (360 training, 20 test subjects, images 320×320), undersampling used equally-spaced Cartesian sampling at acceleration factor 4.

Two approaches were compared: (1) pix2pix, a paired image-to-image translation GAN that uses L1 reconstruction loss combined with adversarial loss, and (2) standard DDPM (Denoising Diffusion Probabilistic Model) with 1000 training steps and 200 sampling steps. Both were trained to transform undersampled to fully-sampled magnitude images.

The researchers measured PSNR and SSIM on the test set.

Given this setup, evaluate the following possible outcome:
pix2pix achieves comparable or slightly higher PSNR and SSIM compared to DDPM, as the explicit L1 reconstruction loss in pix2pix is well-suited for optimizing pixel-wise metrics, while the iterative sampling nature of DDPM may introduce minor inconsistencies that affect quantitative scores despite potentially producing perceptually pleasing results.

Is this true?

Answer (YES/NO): NO